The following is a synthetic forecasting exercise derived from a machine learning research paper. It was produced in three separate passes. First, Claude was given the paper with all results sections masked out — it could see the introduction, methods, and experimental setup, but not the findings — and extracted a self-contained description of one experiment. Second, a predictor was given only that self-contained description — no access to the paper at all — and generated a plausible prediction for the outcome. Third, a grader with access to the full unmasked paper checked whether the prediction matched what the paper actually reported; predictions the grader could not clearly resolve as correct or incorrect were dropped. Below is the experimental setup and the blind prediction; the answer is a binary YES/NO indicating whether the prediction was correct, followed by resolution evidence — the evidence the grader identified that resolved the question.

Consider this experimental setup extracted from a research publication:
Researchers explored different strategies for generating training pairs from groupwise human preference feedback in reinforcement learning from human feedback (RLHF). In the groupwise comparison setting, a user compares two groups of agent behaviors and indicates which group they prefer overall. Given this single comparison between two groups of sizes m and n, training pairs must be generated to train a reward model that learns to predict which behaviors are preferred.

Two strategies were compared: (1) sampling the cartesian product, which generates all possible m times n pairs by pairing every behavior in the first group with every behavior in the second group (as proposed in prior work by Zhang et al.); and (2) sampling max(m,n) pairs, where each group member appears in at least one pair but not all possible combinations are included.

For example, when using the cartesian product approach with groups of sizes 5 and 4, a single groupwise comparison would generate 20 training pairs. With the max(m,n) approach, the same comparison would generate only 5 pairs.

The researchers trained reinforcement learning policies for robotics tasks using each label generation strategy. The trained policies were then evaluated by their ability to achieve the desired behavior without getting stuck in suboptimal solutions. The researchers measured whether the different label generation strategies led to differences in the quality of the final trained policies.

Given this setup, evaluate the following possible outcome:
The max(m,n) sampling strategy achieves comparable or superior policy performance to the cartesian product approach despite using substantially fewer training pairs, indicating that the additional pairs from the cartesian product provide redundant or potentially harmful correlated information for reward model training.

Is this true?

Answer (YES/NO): YES